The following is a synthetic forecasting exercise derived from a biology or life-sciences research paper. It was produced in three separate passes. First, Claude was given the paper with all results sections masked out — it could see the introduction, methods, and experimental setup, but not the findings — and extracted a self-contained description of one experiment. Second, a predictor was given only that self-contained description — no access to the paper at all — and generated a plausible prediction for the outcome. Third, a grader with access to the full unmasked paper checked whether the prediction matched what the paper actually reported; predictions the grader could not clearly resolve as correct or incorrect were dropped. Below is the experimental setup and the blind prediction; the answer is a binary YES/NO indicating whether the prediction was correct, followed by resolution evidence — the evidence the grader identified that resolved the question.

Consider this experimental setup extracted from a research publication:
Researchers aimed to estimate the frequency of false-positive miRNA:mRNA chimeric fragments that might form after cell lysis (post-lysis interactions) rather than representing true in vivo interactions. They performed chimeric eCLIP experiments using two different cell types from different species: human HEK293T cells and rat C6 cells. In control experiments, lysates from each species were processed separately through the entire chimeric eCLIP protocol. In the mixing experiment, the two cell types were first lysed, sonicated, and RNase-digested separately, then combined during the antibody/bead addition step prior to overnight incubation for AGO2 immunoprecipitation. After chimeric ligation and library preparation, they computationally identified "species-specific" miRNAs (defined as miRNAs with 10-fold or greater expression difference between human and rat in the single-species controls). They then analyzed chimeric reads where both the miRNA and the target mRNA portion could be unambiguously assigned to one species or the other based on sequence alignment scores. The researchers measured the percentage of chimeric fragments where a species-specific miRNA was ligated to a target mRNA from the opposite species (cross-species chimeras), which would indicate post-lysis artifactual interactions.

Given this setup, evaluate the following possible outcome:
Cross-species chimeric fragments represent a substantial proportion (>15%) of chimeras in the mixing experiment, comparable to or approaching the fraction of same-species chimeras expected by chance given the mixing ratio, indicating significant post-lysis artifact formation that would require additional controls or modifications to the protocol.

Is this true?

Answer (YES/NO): NO